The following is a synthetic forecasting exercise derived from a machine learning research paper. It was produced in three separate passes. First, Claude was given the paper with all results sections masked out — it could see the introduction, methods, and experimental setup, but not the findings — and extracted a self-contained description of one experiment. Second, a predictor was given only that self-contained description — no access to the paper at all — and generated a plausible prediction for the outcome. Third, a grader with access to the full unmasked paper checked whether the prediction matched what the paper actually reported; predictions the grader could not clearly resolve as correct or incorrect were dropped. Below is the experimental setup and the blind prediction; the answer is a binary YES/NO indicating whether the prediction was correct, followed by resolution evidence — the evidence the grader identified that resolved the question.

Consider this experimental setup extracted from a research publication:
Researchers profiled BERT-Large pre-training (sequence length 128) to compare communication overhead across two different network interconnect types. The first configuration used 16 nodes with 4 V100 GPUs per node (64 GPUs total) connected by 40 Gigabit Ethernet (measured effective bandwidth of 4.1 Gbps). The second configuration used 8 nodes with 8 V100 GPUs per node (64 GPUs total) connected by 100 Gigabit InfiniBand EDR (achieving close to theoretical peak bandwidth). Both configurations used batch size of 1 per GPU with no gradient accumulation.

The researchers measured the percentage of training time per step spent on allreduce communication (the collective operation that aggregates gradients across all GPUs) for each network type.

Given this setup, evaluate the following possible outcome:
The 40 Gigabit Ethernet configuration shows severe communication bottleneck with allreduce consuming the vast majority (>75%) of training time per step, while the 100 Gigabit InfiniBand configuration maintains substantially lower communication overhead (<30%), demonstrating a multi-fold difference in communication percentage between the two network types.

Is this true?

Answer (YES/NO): NO